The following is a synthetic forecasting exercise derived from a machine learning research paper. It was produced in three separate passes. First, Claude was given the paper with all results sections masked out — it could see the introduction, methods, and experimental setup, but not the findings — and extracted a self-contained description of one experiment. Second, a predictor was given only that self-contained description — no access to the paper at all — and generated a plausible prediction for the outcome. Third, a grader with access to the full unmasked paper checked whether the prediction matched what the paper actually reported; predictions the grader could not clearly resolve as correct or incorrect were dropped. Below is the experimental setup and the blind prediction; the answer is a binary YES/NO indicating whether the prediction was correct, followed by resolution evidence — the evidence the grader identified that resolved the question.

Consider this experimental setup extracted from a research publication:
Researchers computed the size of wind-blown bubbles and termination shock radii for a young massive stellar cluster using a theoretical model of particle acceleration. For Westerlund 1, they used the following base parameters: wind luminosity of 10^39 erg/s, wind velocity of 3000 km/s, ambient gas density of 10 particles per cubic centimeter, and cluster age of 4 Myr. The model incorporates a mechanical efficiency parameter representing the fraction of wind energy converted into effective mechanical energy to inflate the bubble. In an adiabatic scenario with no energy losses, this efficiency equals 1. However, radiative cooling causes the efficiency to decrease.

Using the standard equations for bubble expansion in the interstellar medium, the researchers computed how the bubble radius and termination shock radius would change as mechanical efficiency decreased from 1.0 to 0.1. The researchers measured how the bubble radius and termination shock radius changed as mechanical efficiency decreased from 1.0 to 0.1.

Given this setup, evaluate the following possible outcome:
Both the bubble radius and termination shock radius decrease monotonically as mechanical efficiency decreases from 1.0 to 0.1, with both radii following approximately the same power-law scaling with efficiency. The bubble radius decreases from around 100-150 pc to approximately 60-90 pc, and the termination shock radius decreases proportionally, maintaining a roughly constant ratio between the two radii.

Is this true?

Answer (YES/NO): NO